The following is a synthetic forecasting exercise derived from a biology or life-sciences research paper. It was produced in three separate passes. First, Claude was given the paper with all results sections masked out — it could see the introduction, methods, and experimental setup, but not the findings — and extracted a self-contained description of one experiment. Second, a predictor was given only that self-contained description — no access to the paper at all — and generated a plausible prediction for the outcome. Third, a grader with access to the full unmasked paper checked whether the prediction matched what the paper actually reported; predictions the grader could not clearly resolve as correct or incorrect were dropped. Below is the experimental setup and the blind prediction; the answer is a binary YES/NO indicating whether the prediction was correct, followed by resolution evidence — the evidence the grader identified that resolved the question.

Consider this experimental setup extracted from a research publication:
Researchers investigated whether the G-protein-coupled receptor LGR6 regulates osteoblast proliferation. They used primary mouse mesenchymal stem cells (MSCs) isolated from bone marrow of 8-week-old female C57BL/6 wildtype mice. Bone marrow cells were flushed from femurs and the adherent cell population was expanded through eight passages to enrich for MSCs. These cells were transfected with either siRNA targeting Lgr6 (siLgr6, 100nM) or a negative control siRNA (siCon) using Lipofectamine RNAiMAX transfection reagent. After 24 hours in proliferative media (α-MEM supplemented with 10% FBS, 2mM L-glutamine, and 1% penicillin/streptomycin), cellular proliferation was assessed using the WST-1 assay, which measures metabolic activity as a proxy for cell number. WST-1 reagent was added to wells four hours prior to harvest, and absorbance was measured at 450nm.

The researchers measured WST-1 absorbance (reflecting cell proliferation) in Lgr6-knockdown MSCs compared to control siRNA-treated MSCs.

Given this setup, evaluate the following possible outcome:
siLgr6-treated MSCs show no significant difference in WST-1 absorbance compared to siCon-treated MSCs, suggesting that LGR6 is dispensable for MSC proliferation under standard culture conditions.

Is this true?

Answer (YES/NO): NO